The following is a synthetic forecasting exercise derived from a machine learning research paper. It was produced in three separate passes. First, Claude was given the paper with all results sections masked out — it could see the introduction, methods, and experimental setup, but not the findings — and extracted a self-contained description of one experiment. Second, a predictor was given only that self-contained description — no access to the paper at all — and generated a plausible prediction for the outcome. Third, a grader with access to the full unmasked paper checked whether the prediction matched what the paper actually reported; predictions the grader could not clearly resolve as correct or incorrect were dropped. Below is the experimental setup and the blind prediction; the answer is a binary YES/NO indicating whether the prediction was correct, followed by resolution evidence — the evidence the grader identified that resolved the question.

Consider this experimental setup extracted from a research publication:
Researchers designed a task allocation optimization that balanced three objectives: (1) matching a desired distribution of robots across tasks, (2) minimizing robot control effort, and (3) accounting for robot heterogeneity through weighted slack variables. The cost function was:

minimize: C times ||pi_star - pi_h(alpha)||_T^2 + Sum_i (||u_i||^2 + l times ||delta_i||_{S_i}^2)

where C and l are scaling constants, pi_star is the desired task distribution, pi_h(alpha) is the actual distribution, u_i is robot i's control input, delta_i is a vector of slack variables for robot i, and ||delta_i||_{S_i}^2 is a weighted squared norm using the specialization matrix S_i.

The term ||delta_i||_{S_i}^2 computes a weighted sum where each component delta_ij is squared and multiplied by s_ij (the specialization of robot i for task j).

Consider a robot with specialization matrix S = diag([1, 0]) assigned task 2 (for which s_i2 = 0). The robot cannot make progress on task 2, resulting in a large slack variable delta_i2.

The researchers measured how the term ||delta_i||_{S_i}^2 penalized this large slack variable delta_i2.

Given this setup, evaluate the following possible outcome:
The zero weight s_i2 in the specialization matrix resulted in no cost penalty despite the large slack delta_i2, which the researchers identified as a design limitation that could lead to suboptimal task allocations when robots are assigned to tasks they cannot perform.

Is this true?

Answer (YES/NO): NO